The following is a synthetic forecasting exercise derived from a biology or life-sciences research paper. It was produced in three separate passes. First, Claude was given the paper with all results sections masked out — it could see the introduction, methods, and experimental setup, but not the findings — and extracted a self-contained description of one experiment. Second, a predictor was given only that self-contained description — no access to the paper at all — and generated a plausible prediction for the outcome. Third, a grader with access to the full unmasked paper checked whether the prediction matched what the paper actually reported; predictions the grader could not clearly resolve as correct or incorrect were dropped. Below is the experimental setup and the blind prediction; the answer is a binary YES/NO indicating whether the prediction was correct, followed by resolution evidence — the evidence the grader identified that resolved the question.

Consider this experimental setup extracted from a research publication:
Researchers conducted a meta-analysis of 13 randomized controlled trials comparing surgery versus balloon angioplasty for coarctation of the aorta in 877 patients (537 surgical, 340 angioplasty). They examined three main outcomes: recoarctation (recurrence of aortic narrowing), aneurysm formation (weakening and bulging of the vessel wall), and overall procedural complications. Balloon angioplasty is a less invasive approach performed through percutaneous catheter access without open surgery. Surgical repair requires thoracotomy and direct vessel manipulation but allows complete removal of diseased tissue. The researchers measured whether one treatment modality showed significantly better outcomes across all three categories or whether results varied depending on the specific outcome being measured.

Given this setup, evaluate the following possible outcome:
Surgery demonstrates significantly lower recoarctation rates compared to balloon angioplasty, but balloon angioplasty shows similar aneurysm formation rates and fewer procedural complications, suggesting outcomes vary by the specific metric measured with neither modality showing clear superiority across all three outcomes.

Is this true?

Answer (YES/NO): NO